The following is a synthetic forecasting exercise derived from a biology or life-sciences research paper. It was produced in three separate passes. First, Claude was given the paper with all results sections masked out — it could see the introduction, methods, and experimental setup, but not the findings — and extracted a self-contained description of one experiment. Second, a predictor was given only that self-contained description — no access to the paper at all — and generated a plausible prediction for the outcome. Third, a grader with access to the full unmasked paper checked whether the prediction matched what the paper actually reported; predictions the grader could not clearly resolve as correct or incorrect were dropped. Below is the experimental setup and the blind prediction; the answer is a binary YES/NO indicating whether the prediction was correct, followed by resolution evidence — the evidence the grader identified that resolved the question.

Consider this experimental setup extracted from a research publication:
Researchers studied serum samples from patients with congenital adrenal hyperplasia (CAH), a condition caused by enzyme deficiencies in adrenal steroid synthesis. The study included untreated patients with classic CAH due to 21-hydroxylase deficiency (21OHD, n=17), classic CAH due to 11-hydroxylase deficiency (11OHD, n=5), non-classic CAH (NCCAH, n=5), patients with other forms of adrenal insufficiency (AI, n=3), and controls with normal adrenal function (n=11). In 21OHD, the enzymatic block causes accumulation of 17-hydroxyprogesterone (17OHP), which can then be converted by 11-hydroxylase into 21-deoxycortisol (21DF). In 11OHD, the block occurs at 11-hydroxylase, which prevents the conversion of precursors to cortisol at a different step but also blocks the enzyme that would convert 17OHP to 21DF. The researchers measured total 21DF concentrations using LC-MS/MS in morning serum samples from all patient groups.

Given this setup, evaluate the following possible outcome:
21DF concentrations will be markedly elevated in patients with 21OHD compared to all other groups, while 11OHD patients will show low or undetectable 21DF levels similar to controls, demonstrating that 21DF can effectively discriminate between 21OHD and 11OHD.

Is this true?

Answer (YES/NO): YES